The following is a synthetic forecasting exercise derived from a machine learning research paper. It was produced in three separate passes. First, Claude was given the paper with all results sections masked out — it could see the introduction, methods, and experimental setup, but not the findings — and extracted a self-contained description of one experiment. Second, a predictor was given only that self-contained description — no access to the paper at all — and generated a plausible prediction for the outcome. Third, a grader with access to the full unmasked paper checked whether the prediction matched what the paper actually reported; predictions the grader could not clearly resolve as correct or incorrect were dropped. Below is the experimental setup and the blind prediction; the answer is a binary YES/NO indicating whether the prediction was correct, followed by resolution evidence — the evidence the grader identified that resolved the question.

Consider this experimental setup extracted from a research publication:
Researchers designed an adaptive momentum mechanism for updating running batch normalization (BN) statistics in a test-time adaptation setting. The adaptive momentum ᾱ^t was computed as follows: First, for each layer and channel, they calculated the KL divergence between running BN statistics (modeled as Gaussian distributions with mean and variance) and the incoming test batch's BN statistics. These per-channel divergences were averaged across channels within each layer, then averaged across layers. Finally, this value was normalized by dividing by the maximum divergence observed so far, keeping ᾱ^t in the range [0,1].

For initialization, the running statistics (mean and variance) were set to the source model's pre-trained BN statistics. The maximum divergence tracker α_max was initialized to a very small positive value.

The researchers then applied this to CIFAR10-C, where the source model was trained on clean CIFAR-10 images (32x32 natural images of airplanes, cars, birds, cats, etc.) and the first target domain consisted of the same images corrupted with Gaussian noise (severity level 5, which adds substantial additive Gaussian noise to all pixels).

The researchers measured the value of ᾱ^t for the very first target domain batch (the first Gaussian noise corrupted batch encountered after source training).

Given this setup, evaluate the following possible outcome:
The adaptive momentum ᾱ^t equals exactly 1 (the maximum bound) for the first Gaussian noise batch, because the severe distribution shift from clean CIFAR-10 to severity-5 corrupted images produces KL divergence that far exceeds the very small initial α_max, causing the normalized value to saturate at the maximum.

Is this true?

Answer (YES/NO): YES